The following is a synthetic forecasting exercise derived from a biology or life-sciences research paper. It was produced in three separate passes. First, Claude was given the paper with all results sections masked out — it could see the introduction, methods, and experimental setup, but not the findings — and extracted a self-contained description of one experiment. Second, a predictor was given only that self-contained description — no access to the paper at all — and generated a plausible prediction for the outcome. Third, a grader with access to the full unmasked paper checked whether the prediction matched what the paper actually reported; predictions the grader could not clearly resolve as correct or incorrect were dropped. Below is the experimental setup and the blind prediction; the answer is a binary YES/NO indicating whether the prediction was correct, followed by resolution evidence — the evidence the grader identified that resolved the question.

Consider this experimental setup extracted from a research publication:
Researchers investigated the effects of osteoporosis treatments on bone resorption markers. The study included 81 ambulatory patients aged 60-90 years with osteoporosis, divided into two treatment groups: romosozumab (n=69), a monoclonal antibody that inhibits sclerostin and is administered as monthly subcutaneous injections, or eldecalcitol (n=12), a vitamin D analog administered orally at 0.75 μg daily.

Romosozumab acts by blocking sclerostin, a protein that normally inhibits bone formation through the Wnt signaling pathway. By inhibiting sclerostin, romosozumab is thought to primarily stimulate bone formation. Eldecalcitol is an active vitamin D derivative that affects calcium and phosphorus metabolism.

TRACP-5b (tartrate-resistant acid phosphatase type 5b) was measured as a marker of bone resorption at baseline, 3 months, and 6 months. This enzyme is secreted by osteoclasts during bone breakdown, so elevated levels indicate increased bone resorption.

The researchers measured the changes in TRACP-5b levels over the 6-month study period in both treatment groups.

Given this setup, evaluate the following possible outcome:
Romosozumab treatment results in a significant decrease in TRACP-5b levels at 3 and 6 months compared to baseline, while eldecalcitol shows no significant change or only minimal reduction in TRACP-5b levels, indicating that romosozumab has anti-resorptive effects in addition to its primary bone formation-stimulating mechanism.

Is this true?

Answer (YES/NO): NO